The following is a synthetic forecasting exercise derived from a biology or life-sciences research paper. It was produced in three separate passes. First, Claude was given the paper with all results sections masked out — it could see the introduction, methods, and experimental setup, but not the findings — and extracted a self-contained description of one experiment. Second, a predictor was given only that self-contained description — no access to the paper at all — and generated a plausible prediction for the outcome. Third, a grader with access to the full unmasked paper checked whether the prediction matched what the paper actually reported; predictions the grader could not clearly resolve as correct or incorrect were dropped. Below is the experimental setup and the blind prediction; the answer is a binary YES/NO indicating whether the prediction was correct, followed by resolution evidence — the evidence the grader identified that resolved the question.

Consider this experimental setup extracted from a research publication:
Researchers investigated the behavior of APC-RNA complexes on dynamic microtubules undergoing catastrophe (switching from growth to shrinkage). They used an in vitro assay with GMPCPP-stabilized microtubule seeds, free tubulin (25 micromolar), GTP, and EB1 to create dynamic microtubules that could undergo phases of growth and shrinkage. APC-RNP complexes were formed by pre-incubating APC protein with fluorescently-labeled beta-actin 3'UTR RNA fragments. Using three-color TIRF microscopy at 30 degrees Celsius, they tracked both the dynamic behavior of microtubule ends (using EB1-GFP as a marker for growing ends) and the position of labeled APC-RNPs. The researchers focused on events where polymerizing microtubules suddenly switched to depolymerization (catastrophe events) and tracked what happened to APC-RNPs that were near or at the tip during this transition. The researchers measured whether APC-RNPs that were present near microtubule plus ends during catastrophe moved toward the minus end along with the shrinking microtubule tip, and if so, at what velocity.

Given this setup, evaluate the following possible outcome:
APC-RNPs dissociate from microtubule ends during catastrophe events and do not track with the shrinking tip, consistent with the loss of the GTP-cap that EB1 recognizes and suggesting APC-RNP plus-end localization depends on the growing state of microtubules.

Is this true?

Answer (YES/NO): NO